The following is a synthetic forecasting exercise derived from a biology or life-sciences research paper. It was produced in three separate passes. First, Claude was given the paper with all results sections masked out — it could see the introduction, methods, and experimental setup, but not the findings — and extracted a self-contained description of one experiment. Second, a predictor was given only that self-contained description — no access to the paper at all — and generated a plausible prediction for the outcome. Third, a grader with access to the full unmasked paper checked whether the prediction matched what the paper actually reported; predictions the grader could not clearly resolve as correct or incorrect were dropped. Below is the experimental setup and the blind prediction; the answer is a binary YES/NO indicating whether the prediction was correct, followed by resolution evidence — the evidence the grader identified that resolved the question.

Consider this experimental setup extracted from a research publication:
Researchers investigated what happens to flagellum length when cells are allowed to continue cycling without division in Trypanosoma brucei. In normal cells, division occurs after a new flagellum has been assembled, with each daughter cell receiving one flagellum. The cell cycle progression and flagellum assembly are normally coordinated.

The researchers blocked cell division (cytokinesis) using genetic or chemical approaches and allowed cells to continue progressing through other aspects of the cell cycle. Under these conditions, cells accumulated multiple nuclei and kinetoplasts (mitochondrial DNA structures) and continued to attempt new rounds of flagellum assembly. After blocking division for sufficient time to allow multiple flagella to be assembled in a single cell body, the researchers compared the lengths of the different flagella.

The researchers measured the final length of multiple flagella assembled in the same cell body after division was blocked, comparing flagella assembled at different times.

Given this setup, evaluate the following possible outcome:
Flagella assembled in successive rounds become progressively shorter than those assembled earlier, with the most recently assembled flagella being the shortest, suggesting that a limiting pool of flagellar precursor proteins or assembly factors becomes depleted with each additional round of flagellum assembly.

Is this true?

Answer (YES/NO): NO